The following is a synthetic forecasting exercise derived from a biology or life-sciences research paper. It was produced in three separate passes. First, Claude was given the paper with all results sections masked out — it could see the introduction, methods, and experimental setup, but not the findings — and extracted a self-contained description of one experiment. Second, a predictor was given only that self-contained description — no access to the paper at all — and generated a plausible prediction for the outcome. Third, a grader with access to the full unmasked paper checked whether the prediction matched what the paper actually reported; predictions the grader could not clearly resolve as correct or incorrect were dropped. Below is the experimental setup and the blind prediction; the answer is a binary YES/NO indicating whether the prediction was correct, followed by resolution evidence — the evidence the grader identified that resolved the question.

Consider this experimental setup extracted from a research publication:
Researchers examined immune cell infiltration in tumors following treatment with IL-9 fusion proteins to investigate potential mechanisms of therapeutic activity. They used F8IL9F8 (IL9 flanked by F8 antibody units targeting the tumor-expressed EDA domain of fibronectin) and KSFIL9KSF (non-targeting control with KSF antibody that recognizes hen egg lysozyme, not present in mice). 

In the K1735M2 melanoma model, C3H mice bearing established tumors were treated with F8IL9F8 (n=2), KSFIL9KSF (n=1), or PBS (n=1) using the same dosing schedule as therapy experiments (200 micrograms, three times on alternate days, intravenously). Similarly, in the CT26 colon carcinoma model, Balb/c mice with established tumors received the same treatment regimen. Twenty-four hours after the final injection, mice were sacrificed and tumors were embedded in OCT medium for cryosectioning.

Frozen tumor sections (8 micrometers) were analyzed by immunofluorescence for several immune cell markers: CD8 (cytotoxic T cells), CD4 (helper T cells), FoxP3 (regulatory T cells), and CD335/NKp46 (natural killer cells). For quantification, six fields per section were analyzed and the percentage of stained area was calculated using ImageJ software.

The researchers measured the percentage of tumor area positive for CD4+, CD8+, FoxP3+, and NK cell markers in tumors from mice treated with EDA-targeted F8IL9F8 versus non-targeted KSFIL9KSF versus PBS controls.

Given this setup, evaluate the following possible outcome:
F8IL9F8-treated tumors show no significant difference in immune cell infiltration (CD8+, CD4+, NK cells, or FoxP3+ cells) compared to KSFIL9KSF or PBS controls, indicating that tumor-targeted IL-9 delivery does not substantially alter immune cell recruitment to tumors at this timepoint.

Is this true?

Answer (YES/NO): NO